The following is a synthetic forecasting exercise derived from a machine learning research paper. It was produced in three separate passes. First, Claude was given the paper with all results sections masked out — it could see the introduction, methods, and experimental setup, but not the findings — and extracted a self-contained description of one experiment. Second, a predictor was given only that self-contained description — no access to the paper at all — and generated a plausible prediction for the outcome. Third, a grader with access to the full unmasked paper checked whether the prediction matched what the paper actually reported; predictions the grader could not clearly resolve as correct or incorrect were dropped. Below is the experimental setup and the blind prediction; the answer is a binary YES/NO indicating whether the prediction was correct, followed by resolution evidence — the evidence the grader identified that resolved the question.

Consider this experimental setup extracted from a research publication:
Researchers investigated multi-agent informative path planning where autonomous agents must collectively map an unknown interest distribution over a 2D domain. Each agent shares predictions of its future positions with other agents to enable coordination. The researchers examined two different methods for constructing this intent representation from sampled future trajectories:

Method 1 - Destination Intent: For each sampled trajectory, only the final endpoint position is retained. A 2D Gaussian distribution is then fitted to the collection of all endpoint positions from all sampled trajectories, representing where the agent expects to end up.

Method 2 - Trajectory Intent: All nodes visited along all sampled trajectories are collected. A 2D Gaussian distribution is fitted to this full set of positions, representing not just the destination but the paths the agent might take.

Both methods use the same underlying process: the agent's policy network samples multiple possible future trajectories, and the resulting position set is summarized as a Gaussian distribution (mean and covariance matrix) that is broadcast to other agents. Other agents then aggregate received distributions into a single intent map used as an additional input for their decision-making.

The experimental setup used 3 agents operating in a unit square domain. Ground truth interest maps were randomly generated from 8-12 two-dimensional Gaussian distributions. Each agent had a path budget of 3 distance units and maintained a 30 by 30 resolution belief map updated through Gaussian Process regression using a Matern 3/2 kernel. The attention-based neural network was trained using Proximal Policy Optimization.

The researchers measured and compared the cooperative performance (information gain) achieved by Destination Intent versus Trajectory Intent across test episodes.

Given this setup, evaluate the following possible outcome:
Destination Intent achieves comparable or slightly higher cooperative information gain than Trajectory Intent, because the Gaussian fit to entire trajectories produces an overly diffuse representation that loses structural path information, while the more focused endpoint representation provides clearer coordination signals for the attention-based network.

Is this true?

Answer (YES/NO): NO